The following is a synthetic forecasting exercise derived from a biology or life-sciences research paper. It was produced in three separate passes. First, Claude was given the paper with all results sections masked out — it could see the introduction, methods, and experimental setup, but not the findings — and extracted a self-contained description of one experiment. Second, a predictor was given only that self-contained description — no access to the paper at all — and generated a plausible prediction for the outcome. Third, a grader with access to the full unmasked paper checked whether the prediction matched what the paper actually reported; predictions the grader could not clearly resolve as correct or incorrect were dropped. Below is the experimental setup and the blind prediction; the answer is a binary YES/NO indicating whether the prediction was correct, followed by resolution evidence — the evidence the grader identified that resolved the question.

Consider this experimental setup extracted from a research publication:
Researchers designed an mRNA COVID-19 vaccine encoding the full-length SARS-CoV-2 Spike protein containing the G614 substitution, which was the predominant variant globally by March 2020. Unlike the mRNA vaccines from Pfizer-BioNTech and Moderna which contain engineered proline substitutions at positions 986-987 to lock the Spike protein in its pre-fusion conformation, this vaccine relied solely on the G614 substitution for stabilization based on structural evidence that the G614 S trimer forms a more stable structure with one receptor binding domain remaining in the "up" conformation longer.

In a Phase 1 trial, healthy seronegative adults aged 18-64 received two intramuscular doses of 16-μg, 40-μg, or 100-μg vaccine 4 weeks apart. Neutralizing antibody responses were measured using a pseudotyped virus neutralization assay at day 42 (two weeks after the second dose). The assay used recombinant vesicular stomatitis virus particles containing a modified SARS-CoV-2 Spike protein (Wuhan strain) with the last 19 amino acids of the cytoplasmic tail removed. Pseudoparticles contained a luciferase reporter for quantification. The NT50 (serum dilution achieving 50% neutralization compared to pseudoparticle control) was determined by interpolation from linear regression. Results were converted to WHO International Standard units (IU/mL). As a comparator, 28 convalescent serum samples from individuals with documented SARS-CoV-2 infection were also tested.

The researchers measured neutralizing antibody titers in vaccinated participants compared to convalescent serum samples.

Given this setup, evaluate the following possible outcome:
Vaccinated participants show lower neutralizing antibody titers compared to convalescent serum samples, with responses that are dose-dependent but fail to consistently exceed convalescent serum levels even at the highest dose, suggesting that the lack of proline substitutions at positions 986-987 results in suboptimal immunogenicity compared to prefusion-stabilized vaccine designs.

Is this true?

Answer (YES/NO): NO